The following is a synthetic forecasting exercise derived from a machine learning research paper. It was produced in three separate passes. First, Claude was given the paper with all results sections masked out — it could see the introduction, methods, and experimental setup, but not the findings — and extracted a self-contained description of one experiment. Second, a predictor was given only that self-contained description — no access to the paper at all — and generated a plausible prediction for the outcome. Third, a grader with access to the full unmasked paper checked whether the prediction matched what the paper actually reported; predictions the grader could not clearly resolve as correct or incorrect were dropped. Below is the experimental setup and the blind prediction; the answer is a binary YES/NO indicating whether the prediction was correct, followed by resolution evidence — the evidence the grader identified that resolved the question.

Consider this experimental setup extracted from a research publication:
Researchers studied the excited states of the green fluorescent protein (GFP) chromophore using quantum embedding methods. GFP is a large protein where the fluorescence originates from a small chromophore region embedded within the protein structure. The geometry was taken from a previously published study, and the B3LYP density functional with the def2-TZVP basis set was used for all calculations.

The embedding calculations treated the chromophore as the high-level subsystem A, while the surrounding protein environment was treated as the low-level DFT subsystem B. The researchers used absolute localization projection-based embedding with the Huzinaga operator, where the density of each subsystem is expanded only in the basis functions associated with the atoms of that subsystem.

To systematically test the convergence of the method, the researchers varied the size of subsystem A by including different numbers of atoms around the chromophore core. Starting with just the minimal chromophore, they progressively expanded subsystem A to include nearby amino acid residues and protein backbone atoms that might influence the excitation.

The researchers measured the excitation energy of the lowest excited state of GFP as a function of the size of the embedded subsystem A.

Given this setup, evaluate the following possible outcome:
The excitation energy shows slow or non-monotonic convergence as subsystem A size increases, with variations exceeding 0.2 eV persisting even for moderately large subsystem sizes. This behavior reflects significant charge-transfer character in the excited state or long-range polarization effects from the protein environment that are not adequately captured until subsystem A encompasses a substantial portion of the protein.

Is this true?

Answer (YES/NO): NO